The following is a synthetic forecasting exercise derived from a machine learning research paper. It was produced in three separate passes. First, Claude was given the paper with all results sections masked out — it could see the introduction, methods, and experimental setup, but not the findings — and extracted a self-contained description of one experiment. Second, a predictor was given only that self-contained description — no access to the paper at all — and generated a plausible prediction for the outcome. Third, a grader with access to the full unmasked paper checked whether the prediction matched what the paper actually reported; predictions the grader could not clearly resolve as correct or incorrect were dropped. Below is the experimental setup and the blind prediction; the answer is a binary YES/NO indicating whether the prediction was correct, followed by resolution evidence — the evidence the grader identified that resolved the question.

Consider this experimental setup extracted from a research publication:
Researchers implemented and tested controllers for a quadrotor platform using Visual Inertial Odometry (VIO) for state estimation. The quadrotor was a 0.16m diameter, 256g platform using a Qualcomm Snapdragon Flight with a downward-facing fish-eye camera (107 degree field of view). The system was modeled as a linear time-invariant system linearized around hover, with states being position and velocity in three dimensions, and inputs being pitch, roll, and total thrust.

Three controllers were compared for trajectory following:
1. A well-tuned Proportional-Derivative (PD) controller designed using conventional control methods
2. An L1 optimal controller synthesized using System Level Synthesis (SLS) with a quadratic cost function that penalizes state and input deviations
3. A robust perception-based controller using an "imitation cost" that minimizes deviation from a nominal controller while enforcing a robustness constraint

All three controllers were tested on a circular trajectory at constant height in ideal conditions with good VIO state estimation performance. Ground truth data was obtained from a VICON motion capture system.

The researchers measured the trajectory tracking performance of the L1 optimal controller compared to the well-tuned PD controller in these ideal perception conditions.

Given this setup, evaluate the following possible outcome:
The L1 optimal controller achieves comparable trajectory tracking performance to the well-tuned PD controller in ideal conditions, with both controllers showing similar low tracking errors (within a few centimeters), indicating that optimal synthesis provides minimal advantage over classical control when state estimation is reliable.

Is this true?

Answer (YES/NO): NO